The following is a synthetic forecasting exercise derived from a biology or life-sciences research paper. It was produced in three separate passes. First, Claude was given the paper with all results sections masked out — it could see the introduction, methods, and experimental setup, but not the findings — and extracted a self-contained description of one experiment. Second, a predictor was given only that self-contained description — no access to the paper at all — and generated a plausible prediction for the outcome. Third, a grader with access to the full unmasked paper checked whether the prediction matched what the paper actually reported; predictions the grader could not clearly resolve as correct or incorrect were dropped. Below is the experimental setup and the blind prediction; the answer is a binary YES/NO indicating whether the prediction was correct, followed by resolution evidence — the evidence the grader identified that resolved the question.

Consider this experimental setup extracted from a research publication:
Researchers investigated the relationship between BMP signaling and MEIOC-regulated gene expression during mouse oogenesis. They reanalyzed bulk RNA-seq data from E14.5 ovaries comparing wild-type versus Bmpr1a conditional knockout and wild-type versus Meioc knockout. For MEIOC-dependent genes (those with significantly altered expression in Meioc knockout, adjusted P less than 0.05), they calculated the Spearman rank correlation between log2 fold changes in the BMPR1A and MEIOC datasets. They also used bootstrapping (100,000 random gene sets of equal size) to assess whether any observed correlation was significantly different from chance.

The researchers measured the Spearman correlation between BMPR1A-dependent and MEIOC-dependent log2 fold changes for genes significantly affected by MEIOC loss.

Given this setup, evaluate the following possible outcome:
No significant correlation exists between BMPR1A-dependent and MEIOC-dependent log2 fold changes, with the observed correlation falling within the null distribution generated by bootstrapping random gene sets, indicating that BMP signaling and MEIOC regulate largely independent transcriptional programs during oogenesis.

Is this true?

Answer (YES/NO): NO